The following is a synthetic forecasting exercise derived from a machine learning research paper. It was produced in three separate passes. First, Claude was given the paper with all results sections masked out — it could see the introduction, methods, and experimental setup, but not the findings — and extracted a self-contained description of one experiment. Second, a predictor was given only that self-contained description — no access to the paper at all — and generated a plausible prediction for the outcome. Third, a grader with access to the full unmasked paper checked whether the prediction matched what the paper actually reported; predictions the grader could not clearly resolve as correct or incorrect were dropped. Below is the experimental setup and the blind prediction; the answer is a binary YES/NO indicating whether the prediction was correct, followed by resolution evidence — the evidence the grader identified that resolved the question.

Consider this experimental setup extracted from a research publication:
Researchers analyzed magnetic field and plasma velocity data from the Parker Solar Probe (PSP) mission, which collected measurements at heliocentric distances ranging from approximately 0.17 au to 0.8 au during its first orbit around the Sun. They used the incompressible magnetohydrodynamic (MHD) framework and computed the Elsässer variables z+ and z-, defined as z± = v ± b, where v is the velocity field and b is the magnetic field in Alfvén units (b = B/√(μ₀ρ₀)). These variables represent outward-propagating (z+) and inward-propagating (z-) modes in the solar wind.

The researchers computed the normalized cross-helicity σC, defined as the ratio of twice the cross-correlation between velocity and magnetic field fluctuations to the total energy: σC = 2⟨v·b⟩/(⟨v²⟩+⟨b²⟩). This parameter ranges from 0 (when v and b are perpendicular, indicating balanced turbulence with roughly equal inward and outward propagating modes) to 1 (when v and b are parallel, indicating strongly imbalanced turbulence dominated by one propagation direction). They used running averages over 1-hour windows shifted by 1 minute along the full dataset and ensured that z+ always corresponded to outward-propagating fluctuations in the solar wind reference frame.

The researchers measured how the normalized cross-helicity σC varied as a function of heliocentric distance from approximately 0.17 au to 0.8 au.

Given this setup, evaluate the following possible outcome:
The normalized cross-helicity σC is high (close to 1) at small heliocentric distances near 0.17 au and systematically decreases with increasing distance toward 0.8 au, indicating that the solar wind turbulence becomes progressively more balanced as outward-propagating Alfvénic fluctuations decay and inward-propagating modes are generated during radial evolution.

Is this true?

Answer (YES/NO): YES